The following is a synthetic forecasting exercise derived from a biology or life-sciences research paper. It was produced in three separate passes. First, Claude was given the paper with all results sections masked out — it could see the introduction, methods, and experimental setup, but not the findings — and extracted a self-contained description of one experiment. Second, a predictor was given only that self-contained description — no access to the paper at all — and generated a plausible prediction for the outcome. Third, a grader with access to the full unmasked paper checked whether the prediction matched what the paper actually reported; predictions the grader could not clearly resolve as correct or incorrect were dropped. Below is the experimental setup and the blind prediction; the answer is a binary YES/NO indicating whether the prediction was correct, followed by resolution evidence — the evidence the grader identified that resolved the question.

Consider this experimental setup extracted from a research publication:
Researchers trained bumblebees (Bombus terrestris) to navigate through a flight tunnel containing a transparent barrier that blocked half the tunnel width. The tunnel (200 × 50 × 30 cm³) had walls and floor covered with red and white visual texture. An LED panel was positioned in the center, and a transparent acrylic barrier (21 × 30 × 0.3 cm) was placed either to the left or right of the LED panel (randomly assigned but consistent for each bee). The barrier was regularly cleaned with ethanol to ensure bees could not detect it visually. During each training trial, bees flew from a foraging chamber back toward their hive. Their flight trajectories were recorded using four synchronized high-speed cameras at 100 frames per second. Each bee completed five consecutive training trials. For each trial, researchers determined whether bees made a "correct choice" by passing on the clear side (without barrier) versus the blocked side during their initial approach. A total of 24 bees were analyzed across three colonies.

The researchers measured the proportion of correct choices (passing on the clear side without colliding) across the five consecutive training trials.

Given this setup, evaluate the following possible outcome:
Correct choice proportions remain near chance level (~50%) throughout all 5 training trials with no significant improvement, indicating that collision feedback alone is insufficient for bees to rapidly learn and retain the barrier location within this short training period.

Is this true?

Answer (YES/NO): NO